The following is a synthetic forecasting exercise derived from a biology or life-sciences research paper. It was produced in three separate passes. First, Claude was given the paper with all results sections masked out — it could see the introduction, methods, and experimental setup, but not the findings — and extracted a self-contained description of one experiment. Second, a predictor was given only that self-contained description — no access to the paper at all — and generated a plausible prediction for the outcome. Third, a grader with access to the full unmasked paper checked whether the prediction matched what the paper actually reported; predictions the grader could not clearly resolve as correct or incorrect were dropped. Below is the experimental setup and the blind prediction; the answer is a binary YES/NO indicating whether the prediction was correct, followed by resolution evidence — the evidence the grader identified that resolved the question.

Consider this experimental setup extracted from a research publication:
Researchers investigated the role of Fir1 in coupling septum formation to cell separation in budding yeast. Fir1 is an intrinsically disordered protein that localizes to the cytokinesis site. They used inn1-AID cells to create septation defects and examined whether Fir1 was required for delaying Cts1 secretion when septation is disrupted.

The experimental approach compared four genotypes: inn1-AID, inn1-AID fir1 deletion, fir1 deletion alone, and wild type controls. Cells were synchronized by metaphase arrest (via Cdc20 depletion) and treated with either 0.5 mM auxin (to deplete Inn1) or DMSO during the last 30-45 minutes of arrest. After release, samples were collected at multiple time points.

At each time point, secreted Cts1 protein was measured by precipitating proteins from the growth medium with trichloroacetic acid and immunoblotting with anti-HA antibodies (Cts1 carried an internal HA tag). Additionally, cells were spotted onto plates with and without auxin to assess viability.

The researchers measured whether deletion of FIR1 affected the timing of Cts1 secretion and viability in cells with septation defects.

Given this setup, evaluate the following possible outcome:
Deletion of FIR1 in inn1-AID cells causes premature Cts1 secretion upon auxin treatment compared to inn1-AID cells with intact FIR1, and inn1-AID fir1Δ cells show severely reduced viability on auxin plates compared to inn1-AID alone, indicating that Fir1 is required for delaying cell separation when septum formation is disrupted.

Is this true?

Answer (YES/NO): YES